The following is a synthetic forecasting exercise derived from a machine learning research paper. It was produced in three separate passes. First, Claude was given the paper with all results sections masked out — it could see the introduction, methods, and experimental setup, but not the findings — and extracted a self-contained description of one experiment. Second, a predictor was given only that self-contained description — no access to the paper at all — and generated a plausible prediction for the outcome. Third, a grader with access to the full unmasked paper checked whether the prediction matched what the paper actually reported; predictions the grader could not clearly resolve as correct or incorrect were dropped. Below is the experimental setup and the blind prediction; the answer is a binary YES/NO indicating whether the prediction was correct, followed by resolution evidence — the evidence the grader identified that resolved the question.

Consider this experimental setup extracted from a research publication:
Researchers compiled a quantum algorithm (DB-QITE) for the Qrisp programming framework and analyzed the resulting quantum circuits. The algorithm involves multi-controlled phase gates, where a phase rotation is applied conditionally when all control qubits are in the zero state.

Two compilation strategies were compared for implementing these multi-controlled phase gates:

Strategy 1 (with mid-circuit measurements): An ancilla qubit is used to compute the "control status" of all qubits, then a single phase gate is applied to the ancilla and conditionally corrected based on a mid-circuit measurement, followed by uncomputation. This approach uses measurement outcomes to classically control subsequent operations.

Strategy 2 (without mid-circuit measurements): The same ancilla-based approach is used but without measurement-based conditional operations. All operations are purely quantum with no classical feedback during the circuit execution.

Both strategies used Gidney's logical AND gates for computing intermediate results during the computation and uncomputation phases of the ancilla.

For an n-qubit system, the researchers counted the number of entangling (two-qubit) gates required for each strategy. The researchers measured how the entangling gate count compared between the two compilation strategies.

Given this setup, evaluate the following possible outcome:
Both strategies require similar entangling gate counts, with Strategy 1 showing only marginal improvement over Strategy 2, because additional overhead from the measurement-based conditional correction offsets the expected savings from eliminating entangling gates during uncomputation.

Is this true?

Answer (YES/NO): NO